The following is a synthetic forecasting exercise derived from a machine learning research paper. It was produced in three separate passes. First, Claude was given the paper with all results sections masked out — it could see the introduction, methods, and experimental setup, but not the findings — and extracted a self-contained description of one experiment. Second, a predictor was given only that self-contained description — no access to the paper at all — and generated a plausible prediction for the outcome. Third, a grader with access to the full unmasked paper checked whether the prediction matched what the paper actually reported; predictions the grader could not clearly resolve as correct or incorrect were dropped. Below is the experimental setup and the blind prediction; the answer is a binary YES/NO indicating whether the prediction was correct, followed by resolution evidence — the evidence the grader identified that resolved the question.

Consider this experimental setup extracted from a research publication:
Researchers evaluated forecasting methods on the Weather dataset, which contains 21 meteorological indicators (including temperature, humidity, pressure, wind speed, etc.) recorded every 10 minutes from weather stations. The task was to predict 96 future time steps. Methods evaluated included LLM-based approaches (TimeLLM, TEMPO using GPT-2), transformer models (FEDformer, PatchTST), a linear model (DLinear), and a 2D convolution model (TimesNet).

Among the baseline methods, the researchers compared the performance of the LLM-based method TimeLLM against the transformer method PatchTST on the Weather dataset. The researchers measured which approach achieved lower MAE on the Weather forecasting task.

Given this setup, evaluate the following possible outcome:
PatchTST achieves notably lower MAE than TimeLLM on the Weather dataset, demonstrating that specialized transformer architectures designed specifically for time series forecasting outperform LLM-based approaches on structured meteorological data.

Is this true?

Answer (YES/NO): NO